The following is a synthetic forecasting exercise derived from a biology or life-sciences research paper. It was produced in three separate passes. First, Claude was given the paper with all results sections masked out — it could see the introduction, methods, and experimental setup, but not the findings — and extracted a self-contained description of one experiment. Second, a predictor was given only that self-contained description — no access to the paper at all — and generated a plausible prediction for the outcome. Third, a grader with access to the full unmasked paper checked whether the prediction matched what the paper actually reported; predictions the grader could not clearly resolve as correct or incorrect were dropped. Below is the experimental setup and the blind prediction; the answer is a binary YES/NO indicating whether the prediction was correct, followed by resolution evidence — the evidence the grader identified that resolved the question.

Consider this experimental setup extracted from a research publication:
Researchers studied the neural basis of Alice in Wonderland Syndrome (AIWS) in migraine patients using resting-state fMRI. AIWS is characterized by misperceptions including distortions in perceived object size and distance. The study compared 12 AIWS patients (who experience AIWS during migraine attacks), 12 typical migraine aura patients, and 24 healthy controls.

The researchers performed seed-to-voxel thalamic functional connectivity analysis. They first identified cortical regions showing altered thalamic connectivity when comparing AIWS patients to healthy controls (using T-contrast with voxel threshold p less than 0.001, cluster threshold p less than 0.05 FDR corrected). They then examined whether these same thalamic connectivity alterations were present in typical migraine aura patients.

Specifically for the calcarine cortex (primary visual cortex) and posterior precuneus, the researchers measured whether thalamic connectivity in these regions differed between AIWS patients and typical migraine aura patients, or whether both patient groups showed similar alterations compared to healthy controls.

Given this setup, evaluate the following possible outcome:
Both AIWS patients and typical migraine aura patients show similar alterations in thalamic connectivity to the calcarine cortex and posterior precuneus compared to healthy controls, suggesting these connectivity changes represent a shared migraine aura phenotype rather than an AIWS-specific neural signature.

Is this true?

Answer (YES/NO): YES